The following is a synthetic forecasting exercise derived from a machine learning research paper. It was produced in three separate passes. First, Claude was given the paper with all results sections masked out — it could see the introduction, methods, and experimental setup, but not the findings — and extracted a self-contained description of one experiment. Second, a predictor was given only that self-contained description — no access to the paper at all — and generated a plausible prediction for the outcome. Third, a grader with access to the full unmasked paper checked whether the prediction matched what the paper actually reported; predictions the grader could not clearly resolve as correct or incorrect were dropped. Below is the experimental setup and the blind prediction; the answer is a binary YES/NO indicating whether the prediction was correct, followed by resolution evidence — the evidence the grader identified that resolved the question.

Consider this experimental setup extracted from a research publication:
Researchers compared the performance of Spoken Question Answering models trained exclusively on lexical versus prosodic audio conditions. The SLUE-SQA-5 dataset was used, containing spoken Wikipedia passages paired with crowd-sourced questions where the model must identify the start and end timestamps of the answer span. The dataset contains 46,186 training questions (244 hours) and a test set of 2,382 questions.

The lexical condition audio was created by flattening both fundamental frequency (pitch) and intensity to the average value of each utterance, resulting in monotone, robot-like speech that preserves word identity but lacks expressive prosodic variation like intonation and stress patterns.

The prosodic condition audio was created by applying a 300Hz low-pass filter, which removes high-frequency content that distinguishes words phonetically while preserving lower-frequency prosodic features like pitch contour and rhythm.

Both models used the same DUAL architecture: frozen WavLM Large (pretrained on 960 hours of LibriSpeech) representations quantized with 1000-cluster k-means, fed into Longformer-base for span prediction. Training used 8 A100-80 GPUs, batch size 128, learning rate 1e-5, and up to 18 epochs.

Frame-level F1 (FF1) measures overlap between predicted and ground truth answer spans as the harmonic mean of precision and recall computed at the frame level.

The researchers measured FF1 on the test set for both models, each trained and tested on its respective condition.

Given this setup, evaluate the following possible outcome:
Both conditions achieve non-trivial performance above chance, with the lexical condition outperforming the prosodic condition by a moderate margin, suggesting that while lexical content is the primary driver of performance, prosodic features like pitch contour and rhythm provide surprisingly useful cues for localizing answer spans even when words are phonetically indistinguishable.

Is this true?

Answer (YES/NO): YES